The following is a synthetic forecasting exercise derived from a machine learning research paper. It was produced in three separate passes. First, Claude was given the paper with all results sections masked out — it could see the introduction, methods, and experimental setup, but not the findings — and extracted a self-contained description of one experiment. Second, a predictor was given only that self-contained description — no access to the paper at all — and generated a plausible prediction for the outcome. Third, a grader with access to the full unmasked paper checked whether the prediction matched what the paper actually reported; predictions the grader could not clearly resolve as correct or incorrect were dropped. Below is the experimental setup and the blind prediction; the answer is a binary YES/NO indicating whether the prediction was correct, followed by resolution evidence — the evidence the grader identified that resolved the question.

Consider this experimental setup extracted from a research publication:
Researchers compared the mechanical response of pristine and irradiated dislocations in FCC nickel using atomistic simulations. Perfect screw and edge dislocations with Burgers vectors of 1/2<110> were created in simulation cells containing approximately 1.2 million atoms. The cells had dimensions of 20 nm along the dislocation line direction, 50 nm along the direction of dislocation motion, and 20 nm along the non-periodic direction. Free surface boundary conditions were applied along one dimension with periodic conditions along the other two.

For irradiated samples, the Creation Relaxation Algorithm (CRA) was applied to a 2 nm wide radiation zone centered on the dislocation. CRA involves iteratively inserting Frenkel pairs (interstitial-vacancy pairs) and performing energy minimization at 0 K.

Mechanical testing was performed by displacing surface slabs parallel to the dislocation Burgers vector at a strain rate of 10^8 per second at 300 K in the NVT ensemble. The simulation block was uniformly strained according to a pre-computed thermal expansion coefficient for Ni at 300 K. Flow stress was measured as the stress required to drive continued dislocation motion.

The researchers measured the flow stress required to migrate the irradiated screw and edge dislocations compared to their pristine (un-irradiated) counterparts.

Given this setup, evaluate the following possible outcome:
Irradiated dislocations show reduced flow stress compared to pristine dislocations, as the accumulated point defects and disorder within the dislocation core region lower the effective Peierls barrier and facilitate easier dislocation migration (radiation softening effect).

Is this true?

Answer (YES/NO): NO